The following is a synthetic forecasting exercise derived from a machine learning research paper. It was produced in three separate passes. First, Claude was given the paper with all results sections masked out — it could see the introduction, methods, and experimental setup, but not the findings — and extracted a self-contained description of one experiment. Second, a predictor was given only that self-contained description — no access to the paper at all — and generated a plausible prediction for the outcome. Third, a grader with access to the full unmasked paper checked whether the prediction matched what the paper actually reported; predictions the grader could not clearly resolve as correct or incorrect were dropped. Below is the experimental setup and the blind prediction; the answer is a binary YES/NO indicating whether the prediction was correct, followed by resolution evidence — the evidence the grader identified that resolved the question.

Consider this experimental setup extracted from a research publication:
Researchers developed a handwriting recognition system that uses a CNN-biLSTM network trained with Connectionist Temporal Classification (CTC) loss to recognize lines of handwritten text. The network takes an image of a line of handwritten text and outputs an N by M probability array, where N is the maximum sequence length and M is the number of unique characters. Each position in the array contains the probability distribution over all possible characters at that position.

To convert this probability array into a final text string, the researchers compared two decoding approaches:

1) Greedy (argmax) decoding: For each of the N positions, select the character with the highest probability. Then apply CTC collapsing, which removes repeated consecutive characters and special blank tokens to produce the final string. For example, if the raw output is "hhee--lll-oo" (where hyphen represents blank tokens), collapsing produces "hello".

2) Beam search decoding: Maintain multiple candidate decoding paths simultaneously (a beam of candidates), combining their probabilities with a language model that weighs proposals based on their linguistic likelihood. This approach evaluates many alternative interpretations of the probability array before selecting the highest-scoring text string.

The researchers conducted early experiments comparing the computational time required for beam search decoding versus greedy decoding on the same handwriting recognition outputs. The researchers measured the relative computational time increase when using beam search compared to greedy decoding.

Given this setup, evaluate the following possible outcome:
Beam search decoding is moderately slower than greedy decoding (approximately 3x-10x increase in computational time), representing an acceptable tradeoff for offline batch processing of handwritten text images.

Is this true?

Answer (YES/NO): NO